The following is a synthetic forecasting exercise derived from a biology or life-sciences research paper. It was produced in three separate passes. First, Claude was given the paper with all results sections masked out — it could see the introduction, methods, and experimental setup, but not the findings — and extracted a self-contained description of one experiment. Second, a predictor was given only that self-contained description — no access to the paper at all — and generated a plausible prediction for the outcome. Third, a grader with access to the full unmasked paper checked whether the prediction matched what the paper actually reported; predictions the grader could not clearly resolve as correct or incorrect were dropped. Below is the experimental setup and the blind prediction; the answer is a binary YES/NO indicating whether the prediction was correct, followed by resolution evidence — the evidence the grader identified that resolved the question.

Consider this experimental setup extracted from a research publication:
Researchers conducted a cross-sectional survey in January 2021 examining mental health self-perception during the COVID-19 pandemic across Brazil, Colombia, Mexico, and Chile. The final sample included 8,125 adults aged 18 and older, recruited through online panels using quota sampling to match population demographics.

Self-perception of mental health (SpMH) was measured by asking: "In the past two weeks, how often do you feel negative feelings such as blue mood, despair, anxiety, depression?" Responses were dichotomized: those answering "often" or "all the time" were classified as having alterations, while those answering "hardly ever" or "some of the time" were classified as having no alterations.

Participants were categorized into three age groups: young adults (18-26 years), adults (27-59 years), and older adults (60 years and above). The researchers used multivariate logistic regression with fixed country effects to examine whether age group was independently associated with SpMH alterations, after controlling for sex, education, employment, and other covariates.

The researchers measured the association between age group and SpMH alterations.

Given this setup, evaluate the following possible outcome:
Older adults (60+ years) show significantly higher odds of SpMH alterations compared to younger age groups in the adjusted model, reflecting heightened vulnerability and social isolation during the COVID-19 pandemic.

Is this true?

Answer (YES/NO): NO